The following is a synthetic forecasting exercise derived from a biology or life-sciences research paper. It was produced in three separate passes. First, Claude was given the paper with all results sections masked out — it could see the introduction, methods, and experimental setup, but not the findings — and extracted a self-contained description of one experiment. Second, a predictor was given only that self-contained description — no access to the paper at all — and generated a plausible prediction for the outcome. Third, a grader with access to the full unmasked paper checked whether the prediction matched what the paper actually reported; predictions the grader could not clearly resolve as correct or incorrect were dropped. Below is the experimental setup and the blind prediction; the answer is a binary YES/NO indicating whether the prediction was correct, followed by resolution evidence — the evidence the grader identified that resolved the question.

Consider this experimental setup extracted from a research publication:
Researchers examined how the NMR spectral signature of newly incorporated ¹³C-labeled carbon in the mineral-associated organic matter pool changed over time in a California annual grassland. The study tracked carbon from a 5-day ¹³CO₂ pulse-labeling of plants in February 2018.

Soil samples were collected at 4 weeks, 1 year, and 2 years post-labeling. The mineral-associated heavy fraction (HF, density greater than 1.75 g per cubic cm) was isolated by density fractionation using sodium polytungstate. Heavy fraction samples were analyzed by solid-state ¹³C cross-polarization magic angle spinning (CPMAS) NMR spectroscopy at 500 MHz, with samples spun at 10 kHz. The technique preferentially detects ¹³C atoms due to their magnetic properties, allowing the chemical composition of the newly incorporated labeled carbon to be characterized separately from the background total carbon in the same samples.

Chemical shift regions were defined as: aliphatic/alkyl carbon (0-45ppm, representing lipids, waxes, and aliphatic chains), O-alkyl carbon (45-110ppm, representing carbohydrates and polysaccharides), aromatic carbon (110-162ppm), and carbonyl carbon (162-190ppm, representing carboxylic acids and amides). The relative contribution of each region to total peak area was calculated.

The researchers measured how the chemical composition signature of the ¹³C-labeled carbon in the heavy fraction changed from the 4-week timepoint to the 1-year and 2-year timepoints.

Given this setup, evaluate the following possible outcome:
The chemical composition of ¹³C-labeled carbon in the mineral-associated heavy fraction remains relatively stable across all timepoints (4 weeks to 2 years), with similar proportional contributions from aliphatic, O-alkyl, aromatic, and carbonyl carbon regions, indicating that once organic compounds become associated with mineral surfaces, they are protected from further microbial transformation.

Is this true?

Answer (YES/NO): NO